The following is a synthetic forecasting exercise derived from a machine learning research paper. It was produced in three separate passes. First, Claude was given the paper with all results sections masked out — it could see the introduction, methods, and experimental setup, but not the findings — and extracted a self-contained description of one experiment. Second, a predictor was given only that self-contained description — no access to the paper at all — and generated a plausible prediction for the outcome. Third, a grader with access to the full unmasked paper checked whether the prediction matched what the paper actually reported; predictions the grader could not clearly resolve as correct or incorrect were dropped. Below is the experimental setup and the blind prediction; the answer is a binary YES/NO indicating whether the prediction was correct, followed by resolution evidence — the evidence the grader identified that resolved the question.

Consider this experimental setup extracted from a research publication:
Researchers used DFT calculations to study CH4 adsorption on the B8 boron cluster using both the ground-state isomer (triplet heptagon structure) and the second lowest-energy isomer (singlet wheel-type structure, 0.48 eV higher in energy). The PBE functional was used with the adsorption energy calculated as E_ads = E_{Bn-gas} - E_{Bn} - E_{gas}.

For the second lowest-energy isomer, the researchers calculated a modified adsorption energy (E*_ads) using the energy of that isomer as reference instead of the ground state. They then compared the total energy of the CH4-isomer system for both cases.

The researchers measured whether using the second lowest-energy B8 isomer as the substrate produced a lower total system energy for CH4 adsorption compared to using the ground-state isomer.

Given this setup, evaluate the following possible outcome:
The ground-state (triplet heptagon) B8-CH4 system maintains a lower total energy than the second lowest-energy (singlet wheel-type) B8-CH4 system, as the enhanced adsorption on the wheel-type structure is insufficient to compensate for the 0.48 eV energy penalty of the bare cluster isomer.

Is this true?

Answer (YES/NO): YES